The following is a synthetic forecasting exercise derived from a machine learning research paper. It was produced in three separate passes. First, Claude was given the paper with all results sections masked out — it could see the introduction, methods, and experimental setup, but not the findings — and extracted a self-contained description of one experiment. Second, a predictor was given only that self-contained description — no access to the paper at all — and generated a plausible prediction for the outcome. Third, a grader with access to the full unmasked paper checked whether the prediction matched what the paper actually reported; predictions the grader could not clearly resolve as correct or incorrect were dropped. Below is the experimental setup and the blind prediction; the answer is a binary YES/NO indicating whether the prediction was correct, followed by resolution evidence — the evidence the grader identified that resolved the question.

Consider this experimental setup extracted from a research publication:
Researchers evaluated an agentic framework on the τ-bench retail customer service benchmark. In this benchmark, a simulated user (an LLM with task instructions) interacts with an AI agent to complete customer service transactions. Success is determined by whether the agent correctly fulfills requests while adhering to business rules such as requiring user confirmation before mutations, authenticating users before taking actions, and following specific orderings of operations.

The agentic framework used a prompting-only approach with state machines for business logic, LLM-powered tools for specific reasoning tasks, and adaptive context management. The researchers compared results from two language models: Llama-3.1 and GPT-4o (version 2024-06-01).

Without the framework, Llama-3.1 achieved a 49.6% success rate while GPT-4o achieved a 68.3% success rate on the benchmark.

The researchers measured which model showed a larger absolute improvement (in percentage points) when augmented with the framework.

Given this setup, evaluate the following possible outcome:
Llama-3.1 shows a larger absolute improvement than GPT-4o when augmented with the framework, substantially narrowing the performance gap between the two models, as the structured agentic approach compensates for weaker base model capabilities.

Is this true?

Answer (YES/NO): YES